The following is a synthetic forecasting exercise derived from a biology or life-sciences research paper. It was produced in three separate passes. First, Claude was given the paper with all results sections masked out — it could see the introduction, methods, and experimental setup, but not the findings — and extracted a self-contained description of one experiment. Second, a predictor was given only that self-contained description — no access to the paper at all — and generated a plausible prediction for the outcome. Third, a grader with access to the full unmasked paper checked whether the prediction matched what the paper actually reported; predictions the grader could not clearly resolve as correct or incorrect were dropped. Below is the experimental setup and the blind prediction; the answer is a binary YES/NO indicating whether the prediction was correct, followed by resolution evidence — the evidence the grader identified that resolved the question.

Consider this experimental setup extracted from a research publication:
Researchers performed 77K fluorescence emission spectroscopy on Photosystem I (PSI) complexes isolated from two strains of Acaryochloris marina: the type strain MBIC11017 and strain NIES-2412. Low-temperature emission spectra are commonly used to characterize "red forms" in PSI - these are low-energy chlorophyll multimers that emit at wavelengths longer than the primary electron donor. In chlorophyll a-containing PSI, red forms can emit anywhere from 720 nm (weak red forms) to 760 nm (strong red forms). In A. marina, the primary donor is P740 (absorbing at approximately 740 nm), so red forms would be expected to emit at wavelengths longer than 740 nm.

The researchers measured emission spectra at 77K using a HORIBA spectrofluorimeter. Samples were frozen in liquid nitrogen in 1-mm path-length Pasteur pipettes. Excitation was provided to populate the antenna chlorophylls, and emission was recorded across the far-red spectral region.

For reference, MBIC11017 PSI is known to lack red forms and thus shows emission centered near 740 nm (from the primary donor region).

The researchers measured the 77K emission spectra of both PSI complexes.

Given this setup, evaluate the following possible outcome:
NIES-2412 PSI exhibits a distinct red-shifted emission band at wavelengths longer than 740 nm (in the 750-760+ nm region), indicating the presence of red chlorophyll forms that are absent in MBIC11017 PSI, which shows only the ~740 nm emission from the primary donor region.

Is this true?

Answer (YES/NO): NO